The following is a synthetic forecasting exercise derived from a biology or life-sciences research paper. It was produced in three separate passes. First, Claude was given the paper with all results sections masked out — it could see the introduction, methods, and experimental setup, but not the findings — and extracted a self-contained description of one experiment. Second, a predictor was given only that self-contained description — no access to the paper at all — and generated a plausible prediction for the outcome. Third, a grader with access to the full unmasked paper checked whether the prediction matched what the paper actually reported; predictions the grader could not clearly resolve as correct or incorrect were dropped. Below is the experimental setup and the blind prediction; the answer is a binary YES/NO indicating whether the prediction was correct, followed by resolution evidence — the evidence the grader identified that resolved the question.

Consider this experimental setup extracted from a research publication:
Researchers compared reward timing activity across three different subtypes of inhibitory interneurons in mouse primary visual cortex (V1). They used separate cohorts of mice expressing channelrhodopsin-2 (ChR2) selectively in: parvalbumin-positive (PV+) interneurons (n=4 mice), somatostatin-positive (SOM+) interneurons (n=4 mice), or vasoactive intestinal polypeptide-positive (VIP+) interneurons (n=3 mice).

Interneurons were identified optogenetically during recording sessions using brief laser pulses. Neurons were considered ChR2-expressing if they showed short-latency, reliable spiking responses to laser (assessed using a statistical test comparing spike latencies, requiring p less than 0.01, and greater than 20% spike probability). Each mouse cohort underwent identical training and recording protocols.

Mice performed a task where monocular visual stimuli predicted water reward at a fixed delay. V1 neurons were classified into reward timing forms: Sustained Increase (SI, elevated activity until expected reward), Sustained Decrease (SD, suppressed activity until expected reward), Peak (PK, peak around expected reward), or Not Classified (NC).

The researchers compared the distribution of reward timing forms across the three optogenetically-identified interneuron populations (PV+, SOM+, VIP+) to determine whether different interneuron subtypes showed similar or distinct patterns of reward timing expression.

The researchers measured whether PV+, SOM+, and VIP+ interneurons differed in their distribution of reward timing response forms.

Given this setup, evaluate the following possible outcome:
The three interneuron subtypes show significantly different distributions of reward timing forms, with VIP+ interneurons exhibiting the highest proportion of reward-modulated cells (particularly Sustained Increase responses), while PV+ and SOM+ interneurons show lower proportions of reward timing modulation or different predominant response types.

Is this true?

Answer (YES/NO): NO